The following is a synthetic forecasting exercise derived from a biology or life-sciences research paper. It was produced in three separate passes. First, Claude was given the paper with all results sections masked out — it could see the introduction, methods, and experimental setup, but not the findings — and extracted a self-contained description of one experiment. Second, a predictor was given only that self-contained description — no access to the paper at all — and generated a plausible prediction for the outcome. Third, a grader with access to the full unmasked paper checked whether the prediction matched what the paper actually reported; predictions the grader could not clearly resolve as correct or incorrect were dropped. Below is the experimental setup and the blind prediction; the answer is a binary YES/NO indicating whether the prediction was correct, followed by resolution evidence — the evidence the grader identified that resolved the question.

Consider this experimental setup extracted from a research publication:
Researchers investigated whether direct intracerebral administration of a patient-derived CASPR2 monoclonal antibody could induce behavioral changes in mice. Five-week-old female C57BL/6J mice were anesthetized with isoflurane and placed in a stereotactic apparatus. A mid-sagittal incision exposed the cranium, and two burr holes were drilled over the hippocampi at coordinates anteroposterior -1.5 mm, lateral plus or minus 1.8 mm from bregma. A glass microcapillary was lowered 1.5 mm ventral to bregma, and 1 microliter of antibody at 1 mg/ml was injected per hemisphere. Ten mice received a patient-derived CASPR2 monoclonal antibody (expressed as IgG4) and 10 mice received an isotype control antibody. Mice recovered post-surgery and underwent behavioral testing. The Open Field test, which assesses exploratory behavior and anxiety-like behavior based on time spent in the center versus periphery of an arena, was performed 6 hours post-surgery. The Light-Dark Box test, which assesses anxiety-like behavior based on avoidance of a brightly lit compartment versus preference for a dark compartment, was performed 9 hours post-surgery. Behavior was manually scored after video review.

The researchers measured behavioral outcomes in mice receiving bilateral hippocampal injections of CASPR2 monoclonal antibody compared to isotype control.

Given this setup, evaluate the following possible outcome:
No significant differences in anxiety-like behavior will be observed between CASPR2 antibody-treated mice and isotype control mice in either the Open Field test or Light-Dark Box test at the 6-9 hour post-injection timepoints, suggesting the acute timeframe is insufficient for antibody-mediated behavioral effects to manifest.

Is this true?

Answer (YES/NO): NO